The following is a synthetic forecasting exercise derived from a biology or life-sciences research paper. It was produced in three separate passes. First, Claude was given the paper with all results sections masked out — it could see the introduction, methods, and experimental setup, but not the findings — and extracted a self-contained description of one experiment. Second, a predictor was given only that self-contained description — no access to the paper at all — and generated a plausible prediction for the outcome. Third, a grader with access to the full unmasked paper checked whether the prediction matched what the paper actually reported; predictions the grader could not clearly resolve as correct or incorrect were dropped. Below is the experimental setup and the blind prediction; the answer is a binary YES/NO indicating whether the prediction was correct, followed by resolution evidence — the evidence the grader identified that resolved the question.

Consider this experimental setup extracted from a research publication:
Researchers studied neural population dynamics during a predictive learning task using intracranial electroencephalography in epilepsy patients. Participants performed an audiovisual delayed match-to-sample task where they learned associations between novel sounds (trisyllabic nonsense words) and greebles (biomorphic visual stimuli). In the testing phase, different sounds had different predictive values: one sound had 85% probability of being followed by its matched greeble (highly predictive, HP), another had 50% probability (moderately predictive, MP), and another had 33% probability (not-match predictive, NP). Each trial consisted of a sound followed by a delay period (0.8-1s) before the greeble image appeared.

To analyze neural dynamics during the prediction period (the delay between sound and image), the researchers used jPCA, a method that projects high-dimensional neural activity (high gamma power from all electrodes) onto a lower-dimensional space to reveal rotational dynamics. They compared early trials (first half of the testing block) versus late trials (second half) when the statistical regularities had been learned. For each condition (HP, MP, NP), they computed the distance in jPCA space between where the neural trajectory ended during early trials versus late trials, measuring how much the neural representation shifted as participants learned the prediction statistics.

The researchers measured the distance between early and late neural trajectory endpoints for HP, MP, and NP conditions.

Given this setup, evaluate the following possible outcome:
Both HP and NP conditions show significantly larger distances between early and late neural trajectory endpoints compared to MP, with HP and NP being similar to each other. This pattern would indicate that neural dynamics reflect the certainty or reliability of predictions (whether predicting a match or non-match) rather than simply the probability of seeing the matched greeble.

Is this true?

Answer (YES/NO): NO